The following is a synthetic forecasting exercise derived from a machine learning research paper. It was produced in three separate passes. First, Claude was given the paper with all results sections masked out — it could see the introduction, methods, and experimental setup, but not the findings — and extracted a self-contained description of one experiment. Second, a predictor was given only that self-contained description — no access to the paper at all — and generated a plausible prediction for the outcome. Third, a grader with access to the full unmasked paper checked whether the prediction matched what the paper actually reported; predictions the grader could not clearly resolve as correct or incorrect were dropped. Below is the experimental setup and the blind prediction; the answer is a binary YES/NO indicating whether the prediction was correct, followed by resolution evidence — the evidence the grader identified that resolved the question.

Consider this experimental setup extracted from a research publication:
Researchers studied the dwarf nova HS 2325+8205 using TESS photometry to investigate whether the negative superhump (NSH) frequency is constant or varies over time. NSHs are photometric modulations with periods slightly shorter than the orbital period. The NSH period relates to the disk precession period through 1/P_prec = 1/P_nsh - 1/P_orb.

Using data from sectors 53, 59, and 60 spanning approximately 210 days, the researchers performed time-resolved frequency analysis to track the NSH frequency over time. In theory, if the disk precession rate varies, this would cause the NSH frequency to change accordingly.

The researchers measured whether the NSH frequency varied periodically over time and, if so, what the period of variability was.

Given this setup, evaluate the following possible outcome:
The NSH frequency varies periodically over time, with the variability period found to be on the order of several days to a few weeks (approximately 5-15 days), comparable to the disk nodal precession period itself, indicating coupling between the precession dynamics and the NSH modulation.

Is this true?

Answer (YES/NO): NO